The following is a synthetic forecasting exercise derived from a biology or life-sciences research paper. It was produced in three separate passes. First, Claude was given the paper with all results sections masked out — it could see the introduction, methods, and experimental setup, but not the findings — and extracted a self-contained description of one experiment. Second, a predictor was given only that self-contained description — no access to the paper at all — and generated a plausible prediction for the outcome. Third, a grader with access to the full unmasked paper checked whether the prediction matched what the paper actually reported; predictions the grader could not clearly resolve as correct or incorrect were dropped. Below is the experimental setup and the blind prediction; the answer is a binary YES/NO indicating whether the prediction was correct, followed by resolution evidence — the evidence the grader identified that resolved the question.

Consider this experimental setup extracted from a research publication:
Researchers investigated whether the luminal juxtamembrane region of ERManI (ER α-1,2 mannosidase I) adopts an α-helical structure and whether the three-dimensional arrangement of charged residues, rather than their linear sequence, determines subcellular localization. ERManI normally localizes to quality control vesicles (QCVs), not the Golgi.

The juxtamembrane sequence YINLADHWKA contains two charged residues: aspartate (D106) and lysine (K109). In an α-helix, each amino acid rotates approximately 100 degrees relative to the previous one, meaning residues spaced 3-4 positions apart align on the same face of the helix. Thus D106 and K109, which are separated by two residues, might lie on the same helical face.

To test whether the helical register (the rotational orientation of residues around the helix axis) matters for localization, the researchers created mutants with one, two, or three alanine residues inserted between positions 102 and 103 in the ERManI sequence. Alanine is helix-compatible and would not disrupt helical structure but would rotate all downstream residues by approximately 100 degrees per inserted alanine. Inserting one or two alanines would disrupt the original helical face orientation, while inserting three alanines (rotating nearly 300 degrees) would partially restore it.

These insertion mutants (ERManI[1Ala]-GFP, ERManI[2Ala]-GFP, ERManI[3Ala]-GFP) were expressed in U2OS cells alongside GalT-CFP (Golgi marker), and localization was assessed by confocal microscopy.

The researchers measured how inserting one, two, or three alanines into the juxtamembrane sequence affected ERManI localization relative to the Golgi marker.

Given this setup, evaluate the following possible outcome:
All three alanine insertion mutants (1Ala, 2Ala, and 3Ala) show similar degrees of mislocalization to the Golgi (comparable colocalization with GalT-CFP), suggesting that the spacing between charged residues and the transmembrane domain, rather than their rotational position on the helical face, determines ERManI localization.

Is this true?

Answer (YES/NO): NO